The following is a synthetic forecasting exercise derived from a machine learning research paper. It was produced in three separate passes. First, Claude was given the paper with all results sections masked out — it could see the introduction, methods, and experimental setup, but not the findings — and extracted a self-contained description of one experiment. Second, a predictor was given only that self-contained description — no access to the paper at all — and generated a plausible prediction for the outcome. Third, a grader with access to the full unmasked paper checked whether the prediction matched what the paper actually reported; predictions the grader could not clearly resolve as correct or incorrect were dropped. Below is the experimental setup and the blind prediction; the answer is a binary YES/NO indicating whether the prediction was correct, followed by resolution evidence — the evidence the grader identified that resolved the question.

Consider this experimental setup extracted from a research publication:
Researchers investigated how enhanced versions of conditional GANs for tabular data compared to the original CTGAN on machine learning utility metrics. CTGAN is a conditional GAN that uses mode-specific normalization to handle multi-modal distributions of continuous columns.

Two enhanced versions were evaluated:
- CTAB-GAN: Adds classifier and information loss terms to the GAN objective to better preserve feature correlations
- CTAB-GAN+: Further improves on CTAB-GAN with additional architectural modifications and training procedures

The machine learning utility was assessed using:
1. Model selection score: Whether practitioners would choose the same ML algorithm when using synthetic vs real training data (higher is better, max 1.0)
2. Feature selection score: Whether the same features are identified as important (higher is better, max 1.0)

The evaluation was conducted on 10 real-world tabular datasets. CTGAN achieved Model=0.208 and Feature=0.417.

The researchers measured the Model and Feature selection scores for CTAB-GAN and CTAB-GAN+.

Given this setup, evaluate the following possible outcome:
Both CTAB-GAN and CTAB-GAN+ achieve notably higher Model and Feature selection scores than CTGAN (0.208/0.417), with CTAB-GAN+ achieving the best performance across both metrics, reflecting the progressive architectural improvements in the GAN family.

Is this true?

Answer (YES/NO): NO